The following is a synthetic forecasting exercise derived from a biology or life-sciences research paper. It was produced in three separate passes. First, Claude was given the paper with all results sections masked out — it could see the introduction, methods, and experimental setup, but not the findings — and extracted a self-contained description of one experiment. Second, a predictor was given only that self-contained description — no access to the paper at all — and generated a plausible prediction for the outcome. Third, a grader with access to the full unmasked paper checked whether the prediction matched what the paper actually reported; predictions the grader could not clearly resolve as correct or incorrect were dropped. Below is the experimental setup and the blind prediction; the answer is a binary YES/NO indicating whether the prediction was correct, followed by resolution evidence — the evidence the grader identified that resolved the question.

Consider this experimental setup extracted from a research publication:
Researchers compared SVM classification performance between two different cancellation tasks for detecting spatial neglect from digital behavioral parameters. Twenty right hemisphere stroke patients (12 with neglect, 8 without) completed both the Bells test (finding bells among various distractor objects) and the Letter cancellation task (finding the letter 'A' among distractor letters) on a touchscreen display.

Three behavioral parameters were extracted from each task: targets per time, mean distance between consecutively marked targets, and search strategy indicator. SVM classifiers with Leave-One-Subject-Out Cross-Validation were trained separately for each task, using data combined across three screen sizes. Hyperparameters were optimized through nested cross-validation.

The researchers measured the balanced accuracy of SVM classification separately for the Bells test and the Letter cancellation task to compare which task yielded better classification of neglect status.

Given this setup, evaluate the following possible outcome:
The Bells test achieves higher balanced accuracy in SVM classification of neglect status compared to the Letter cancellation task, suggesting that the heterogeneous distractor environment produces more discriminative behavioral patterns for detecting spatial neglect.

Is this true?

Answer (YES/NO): YES